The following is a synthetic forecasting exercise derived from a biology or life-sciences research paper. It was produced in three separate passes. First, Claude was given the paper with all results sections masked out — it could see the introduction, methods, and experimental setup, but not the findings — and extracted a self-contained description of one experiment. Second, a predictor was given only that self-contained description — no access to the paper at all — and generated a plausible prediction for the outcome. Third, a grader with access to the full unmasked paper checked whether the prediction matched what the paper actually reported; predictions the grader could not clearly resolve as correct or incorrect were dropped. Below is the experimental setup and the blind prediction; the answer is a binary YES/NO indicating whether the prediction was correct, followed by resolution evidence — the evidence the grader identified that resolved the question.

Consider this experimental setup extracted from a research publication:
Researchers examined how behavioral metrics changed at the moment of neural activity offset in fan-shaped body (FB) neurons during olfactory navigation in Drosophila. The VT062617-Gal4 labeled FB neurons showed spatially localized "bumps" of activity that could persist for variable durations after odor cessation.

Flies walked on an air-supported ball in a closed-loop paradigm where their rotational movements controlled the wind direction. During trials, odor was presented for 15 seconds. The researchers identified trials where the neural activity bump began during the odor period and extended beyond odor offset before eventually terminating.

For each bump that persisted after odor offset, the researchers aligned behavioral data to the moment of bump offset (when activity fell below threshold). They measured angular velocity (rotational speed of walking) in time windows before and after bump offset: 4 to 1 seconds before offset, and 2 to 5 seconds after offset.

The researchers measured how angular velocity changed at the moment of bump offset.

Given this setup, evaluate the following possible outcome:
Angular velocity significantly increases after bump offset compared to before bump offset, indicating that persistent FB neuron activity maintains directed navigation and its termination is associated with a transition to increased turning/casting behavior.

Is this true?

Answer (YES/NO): YES